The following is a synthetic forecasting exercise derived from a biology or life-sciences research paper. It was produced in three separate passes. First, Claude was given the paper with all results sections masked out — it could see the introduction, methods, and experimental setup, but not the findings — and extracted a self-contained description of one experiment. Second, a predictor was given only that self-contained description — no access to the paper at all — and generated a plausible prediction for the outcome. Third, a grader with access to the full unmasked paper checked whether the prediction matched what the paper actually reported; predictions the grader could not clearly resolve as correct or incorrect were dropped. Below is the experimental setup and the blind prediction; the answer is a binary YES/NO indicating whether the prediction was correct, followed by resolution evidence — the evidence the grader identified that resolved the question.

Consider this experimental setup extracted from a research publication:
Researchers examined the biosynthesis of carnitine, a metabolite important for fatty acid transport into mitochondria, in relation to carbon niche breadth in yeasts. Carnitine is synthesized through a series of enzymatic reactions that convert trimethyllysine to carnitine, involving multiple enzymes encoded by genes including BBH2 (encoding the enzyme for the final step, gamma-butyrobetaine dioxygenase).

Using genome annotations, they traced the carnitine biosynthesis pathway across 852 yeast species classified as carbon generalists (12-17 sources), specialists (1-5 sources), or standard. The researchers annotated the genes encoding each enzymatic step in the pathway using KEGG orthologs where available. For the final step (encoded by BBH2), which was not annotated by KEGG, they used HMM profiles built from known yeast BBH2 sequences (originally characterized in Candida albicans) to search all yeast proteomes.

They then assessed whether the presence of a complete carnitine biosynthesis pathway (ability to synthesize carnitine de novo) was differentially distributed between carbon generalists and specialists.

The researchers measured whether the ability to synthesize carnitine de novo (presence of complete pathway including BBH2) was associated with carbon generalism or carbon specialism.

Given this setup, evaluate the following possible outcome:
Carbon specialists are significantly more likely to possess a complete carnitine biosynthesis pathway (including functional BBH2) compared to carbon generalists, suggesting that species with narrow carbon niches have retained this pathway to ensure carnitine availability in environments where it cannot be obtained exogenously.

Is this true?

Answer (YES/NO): NO